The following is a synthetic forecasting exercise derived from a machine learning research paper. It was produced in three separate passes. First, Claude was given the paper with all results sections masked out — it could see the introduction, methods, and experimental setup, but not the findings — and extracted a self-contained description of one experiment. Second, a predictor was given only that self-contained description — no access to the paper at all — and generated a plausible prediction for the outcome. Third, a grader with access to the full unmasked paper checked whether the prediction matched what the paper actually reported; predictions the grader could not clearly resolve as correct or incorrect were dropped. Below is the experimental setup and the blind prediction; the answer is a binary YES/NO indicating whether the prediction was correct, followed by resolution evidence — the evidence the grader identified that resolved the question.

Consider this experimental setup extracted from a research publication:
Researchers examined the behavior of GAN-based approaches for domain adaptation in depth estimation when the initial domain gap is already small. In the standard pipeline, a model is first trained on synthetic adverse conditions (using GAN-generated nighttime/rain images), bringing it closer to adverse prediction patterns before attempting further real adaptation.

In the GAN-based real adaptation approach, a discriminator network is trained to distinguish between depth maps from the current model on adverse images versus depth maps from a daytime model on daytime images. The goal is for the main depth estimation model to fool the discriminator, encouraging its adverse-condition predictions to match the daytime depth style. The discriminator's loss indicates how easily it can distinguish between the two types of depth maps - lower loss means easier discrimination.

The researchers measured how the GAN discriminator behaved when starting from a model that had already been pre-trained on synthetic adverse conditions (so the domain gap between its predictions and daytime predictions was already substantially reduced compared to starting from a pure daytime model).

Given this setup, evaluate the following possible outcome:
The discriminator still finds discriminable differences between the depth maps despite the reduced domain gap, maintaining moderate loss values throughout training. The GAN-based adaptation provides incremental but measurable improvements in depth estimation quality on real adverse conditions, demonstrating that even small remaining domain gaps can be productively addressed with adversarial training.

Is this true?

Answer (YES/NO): NO